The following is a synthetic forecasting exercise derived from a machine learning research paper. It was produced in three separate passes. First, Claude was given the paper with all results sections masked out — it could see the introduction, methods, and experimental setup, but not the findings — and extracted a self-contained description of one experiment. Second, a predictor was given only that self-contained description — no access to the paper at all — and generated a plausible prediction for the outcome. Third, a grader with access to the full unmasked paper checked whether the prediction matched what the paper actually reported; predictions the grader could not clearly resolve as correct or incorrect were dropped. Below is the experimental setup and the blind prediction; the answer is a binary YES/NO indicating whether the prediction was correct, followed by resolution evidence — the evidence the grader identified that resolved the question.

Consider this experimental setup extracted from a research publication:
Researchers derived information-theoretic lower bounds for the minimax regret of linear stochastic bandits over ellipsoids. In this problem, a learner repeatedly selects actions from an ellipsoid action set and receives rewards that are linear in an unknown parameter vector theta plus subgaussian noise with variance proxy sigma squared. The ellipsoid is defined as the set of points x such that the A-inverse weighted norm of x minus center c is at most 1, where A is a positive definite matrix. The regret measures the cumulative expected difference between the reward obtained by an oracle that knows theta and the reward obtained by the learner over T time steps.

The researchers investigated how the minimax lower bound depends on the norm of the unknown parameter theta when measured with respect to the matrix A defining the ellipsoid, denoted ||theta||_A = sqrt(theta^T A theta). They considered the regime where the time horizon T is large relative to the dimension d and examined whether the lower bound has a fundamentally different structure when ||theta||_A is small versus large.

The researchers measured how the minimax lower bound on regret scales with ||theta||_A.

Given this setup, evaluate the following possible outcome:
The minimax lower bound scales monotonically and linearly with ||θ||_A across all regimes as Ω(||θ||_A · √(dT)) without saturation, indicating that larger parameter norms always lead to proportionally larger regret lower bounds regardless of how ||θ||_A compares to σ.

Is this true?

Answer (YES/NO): NO